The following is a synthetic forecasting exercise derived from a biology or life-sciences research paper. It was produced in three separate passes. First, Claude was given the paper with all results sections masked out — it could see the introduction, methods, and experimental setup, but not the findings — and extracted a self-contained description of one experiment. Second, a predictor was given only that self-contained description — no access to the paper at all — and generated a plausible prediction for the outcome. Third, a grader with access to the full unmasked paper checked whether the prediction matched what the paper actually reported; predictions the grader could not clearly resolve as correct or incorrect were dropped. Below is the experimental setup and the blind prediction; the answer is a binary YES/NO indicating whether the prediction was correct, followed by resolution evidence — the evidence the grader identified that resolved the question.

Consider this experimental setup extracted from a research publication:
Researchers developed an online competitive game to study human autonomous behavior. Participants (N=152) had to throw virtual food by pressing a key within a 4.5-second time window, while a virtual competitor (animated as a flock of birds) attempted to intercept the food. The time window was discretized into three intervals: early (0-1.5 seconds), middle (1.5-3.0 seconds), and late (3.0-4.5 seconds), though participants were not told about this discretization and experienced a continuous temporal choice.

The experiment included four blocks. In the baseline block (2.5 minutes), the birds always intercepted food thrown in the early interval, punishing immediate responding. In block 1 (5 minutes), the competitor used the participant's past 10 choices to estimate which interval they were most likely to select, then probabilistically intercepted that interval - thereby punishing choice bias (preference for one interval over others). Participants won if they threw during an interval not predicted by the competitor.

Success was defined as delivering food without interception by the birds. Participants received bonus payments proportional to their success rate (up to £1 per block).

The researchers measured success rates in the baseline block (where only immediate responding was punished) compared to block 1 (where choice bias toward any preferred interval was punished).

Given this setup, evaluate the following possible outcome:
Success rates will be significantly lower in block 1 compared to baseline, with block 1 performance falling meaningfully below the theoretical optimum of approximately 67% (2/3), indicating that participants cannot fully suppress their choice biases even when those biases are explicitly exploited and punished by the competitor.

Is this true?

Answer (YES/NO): NO